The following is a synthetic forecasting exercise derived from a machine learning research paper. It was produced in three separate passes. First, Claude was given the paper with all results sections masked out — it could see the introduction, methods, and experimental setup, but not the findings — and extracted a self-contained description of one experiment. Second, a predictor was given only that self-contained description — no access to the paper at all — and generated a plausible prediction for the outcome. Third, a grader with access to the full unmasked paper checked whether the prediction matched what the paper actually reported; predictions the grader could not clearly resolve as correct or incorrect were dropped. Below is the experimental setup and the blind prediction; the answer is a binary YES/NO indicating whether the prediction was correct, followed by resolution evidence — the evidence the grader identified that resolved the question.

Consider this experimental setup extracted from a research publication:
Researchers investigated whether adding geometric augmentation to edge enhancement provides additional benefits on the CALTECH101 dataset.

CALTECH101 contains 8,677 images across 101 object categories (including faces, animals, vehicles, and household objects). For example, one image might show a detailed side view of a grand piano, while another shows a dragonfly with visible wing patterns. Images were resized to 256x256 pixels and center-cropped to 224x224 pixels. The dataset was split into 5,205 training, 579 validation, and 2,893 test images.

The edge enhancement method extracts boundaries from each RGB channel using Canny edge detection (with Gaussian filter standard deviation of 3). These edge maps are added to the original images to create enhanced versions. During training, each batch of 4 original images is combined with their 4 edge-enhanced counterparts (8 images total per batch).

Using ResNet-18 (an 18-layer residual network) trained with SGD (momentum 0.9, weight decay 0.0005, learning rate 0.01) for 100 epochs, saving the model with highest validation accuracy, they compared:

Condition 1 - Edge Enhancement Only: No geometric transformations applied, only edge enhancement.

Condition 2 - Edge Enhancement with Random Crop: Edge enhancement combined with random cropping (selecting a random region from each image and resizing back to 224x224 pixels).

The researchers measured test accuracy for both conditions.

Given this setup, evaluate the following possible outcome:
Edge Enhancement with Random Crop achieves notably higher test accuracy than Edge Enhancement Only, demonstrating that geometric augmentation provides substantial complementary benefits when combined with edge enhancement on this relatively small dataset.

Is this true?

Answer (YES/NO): YES